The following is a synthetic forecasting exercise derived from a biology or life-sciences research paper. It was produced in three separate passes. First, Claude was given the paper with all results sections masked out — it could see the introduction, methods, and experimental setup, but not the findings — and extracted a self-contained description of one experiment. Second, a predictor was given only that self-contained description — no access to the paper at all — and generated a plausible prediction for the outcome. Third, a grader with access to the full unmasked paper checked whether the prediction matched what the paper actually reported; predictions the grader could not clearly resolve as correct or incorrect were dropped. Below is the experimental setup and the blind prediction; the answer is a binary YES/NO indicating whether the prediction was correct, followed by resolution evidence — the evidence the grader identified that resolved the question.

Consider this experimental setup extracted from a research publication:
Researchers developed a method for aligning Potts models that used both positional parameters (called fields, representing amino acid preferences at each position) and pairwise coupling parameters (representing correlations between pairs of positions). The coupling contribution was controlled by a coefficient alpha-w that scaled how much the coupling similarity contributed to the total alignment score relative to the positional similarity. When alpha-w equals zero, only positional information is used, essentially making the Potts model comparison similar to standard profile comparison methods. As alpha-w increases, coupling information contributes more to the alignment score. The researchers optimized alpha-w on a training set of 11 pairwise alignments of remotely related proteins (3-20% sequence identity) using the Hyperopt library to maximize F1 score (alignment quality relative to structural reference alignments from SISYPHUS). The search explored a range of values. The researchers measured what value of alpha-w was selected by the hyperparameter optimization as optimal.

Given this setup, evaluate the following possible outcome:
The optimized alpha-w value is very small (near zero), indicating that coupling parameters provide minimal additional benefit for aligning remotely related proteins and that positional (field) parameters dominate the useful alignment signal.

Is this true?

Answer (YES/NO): NO